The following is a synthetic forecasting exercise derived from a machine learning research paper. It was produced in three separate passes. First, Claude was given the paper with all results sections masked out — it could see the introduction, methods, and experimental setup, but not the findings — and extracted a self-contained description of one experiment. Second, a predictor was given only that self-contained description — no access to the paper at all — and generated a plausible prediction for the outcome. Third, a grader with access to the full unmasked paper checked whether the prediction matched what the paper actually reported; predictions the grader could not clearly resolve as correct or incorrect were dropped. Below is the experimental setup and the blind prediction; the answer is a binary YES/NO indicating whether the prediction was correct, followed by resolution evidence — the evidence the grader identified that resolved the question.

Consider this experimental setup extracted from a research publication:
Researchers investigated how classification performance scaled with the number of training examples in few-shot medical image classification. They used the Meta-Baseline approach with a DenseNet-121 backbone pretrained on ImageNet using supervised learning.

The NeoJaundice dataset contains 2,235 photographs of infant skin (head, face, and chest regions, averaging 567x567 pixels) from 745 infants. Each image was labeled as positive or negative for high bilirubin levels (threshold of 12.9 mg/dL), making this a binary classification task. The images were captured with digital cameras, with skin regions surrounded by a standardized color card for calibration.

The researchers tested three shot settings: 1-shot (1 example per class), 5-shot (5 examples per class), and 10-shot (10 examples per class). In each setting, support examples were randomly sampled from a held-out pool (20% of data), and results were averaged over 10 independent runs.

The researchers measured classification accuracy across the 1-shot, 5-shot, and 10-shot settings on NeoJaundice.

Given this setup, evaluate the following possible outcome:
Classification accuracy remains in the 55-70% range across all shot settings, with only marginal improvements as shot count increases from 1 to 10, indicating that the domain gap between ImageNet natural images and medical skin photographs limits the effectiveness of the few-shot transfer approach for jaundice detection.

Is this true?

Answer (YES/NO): NO